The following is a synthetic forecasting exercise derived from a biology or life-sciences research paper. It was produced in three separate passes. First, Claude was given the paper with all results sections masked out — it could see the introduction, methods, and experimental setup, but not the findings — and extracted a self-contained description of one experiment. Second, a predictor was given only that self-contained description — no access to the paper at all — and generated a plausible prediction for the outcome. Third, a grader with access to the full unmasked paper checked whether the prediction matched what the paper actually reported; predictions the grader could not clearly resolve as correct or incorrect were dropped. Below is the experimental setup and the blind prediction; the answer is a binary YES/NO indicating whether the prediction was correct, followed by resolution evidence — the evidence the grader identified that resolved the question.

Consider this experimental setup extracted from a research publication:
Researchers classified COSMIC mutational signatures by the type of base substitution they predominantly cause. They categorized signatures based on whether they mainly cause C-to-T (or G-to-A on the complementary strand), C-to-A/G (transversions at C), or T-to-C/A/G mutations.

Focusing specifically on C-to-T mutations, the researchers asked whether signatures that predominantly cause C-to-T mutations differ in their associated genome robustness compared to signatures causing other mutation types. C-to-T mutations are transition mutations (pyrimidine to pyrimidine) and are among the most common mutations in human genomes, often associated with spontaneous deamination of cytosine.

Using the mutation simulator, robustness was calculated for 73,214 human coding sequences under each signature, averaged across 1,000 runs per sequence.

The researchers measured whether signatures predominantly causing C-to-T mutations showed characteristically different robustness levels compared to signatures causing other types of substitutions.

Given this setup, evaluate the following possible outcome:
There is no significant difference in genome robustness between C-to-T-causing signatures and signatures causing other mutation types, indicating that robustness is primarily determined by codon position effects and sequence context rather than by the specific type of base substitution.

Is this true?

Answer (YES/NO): NO